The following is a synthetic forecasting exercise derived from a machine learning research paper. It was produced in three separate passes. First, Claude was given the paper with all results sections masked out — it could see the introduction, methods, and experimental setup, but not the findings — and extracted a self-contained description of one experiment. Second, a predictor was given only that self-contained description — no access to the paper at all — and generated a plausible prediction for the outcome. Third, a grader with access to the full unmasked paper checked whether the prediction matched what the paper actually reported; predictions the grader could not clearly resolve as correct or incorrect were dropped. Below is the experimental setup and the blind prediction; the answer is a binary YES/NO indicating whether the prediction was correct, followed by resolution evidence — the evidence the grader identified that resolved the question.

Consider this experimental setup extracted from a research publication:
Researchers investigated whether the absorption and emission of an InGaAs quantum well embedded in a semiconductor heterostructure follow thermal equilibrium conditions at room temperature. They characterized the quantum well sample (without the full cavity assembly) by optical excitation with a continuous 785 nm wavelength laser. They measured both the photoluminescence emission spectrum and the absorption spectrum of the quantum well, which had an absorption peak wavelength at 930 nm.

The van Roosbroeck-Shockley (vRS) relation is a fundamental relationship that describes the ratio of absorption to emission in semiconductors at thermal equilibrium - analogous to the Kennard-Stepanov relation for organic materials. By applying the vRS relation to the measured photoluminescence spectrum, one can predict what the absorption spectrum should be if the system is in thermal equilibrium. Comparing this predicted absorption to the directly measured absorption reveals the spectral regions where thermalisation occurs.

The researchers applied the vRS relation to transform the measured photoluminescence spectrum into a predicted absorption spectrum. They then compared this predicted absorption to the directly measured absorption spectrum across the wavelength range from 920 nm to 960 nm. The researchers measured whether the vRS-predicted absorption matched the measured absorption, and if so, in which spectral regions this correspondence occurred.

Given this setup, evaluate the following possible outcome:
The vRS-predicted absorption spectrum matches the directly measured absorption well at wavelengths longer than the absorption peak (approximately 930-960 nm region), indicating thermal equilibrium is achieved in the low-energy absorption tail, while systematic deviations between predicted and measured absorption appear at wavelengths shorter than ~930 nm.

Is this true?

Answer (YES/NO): NO